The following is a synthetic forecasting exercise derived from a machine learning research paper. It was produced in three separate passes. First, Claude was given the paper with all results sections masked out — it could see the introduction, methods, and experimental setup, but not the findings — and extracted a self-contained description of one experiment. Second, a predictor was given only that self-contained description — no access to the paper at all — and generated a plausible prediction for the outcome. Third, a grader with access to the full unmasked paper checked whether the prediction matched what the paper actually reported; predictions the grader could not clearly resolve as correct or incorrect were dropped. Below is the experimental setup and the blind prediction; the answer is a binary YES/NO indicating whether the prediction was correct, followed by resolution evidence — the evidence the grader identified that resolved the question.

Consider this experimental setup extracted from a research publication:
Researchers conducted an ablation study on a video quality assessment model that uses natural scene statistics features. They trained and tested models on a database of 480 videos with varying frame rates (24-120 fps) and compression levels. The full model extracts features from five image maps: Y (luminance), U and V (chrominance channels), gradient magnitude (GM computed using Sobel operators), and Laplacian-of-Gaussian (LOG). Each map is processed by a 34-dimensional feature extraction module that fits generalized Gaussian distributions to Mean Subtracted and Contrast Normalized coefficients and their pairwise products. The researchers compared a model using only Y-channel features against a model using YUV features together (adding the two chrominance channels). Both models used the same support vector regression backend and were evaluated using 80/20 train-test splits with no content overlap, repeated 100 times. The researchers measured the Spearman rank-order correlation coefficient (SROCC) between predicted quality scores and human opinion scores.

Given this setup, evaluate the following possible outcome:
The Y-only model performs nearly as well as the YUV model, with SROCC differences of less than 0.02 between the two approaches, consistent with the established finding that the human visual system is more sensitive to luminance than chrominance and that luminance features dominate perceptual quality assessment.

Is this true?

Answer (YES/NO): NO